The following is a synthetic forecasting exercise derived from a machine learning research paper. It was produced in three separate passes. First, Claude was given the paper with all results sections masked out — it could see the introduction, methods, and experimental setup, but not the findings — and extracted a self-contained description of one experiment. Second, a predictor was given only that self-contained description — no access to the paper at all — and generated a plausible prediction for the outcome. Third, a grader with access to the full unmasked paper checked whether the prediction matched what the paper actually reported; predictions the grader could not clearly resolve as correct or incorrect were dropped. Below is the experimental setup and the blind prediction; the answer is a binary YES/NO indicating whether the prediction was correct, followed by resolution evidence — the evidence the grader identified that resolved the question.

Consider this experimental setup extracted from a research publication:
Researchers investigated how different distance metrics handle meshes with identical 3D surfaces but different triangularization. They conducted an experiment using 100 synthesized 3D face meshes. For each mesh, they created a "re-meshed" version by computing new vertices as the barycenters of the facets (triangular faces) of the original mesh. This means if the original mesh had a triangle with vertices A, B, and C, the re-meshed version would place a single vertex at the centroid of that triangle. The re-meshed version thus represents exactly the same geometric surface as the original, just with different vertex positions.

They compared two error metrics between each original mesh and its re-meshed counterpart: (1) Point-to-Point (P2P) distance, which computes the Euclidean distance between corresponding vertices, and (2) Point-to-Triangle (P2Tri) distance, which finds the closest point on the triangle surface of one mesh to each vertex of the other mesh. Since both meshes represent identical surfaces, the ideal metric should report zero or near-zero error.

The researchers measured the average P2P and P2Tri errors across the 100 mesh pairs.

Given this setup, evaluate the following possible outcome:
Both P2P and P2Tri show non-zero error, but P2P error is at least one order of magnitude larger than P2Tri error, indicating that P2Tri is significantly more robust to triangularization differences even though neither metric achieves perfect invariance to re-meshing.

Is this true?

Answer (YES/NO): NO